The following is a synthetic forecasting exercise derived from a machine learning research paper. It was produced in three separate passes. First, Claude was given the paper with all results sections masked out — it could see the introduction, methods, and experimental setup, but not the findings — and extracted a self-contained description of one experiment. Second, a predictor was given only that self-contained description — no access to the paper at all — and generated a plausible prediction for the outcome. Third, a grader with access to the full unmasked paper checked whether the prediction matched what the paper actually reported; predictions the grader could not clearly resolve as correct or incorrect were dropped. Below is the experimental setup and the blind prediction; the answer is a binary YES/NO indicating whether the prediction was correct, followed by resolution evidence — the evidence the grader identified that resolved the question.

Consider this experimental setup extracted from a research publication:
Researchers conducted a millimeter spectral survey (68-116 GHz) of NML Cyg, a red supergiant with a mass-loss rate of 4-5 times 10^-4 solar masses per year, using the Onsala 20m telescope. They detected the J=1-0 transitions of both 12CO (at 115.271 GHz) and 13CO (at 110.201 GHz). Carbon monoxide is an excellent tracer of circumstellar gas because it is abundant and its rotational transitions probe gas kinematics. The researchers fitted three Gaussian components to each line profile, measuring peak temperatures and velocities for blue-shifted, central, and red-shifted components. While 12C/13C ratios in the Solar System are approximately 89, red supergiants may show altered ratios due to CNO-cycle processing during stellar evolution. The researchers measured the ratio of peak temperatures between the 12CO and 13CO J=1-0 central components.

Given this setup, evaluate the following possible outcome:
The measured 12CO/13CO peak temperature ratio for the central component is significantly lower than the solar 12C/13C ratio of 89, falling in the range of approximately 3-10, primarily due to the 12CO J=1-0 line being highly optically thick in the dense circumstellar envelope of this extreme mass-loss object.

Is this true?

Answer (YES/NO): YES